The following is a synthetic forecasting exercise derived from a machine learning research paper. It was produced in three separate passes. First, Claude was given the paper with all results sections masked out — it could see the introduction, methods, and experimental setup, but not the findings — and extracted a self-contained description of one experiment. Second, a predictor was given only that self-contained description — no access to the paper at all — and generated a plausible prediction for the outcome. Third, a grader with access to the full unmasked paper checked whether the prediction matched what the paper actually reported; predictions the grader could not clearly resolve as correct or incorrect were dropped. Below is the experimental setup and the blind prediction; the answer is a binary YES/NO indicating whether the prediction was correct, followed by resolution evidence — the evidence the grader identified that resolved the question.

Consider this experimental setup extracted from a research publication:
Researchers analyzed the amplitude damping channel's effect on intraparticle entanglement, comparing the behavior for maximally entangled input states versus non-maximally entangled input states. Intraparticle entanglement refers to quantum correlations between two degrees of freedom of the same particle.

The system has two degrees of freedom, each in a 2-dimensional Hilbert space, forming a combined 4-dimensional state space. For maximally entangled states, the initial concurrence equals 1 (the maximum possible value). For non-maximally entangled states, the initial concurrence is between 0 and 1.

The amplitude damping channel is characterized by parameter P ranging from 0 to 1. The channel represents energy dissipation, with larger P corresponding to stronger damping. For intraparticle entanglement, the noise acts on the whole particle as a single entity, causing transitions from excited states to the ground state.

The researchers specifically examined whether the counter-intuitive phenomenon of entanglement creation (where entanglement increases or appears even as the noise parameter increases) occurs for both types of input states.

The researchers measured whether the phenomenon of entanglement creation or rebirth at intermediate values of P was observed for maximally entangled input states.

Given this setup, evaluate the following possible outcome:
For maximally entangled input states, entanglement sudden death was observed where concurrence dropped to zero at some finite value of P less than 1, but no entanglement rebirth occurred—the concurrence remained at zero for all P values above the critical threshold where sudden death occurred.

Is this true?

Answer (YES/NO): NO